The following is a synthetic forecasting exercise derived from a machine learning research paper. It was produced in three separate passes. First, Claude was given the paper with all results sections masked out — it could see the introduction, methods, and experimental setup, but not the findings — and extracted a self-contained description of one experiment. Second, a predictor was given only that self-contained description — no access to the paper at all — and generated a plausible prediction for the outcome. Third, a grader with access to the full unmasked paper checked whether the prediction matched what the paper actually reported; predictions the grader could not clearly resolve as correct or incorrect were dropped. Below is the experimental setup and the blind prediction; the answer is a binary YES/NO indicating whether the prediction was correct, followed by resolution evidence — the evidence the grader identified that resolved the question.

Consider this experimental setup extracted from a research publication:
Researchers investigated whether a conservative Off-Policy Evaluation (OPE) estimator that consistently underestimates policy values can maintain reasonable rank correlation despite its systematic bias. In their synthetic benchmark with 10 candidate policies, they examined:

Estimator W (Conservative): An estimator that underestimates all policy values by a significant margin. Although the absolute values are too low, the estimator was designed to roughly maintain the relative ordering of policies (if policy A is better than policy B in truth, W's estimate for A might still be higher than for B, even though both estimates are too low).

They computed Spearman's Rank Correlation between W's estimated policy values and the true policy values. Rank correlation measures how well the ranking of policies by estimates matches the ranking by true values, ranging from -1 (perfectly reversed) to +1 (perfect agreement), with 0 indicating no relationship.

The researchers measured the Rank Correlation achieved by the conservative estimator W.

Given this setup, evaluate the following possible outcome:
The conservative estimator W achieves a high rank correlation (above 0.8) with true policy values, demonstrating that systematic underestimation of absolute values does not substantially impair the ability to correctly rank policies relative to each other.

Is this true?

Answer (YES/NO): NO